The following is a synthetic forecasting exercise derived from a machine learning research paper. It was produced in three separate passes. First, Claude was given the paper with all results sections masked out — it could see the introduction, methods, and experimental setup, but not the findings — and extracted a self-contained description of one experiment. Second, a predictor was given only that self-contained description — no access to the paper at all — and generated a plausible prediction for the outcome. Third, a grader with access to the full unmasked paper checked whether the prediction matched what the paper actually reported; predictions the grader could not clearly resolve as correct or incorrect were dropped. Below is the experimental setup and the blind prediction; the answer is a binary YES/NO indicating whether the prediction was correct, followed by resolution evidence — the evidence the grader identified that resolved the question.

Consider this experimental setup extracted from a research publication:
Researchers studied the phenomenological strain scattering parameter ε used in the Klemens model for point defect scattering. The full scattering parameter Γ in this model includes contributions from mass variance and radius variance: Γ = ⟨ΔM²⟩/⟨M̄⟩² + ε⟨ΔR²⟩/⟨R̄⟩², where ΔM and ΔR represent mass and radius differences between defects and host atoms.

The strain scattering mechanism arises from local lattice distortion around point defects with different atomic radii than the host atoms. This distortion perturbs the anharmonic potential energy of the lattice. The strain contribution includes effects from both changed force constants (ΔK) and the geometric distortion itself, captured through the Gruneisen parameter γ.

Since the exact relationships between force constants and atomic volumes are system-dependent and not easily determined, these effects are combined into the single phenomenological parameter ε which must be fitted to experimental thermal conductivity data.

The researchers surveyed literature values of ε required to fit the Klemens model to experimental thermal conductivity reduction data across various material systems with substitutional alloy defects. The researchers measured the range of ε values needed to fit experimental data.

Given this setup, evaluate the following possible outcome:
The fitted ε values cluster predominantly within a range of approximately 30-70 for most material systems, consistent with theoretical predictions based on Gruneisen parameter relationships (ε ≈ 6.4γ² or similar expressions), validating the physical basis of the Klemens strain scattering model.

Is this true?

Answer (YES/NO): NO